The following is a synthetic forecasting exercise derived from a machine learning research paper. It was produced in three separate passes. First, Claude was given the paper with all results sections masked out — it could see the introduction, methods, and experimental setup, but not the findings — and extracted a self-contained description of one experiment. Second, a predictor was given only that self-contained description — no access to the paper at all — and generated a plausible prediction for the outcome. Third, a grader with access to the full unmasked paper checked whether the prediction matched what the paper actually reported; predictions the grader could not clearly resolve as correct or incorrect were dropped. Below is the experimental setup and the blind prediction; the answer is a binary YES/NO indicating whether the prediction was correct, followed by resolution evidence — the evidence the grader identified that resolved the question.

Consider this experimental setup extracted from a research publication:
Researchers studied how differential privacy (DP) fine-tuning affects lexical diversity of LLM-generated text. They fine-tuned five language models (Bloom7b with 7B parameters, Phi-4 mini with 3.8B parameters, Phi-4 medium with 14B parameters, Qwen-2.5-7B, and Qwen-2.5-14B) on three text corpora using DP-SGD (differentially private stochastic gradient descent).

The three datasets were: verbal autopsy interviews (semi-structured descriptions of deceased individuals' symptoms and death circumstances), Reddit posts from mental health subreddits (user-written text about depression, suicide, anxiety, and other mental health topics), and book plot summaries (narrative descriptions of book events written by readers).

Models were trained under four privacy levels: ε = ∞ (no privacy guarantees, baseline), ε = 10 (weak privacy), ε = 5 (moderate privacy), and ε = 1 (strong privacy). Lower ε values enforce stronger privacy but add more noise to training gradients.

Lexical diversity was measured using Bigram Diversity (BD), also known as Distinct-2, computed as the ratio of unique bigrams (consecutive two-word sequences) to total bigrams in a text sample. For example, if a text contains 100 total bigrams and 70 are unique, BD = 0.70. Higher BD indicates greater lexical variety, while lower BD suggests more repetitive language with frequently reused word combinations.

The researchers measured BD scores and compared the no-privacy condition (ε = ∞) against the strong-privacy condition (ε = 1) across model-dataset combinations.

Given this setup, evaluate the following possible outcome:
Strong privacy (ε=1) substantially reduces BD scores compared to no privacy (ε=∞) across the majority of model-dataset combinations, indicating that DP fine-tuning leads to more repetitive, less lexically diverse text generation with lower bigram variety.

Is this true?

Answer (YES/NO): YES